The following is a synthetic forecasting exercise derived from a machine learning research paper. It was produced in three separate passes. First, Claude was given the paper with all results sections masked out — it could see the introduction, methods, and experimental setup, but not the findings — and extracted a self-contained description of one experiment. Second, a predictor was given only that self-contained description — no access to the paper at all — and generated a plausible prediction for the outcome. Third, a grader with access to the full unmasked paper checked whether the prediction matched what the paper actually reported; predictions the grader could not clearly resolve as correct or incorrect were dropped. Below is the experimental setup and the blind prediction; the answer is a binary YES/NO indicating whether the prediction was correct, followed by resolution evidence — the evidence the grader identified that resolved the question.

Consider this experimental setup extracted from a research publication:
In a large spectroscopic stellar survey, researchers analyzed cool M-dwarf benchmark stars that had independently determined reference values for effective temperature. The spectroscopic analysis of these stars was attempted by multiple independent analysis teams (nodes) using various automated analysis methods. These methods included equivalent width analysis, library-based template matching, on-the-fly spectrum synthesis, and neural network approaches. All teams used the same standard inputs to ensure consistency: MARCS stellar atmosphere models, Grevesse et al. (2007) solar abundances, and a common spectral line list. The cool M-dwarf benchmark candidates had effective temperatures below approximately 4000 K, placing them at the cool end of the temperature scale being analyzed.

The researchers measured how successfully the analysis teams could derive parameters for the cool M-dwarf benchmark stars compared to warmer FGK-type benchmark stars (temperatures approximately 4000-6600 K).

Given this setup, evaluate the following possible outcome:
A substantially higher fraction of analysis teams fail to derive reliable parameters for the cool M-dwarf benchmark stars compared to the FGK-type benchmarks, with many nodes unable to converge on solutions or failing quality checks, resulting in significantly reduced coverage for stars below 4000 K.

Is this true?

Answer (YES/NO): YES